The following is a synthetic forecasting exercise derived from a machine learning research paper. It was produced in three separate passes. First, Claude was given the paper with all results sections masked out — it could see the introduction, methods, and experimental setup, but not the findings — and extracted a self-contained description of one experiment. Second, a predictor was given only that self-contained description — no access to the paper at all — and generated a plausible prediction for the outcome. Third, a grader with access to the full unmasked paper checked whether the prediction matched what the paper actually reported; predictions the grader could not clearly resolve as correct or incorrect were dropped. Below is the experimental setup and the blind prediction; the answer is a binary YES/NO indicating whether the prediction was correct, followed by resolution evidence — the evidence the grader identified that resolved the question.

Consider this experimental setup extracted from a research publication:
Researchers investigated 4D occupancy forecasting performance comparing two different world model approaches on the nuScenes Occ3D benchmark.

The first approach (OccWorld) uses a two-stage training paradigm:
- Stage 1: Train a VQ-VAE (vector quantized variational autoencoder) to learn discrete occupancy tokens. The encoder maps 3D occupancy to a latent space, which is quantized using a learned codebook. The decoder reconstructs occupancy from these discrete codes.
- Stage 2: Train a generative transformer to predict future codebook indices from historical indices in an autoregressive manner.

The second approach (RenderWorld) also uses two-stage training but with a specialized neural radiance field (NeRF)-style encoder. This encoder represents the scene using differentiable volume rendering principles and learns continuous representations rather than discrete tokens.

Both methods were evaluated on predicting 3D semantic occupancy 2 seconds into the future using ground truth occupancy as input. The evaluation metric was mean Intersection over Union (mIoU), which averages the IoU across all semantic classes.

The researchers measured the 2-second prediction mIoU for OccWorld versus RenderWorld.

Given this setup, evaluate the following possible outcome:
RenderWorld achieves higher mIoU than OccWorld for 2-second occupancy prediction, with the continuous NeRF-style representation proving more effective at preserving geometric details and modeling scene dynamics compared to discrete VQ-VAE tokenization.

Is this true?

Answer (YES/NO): YES